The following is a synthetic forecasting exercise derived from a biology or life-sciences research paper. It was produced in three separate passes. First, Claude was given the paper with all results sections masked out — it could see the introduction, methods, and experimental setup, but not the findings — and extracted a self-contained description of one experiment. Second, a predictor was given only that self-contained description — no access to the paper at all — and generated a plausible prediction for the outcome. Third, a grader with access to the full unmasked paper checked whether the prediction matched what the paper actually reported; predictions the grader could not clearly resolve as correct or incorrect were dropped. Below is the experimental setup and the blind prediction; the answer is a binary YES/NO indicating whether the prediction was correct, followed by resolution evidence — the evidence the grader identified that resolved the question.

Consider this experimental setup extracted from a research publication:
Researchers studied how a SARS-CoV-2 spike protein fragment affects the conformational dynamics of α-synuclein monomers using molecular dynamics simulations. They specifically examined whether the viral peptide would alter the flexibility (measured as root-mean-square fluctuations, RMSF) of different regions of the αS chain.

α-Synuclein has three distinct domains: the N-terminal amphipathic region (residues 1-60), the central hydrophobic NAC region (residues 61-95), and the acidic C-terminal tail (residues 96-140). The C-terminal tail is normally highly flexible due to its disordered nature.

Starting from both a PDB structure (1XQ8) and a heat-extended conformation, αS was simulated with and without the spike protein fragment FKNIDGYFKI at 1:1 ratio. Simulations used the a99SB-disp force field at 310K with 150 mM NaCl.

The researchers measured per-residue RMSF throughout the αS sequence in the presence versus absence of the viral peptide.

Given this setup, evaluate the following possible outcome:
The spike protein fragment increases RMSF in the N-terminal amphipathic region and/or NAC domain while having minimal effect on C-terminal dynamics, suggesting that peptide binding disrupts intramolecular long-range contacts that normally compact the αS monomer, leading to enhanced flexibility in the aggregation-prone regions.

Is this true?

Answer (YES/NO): NO